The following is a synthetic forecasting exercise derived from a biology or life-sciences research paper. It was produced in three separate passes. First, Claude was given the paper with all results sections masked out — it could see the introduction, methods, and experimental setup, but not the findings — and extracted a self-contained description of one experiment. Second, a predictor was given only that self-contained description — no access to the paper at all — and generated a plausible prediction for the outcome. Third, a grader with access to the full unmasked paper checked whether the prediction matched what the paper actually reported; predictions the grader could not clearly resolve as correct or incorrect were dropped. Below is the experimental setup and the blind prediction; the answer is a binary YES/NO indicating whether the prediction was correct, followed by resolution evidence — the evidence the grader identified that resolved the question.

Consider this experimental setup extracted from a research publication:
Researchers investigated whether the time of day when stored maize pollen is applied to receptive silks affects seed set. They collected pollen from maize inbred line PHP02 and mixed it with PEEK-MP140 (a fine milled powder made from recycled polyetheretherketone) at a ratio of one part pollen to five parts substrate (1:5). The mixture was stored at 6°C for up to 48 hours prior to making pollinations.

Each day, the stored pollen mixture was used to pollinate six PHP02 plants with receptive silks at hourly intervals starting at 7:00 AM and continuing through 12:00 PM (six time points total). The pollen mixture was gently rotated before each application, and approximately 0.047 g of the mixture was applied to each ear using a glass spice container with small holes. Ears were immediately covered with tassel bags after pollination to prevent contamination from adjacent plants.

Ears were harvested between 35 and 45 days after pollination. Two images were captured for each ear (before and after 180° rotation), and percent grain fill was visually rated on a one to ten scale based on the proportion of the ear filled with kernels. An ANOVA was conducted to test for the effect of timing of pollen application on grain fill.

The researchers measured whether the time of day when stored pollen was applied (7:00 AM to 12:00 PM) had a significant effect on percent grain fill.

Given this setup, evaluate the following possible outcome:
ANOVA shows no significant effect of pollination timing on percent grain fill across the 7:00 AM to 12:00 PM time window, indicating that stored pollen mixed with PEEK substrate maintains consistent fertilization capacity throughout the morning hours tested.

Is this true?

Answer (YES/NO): YES